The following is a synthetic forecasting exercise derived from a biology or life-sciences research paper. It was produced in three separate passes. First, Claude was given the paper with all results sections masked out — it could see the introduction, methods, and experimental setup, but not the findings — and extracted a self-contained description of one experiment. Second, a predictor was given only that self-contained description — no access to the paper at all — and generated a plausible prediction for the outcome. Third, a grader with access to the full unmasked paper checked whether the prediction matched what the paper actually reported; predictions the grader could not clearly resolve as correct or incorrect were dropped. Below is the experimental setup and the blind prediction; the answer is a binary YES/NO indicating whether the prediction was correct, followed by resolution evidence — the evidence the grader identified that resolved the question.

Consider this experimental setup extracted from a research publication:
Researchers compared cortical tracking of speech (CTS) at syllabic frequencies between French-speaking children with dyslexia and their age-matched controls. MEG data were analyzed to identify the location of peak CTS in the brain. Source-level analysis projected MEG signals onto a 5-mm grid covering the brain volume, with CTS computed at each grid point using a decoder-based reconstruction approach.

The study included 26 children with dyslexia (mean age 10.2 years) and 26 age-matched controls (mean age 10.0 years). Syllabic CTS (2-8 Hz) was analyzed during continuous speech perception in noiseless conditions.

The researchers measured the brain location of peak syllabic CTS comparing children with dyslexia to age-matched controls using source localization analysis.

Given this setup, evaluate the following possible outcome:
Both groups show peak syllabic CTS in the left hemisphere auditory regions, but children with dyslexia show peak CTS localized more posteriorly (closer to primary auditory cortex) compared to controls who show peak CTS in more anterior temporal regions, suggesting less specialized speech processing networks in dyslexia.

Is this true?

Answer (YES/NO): NO